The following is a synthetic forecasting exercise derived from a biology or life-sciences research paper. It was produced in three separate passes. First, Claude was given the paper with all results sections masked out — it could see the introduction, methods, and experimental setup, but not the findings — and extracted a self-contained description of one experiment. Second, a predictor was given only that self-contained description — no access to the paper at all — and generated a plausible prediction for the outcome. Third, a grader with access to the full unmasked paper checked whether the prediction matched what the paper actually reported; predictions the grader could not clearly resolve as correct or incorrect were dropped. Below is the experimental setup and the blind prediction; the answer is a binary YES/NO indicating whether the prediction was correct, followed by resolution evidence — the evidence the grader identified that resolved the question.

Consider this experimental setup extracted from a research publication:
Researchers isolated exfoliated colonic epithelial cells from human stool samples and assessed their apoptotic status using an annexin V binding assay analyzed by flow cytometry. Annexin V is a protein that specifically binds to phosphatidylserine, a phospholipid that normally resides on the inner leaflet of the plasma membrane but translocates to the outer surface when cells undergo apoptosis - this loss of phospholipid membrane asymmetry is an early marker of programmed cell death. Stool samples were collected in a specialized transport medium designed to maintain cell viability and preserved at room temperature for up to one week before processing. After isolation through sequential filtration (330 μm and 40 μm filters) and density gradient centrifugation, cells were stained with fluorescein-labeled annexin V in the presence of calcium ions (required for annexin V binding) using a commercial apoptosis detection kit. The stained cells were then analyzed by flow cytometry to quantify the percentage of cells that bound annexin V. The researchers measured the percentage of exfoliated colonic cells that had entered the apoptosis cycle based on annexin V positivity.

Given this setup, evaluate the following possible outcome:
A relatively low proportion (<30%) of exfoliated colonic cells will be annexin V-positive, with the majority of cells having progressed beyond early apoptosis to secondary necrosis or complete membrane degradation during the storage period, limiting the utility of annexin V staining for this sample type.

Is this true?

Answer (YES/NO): NO